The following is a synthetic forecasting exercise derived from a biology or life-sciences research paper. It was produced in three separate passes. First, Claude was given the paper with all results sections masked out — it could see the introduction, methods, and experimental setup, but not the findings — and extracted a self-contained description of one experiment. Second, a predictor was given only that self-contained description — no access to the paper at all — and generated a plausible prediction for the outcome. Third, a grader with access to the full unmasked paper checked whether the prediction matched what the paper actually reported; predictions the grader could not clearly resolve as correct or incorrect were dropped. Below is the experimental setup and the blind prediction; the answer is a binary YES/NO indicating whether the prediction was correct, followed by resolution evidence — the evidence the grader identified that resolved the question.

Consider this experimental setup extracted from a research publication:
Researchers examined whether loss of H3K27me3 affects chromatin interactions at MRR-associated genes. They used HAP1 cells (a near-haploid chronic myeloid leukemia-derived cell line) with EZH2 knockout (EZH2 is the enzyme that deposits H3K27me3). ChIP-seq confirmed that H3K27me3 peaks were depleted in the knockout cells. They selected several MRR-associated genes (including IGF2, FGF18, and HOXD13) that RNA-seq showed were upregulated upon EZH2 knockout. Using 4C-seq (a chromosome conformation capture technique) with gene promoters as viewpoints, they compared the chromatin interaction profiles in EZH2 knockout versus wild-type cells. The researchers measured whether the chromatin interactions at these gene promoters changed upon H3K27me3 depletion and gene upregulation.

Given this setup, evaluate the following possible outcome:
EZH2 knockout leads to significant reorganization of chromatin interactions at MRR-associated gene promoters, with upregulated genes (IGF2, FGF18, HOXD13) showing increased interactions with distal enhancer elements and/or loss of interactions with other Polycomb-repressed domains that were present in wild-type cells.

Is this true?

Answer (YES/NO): NO